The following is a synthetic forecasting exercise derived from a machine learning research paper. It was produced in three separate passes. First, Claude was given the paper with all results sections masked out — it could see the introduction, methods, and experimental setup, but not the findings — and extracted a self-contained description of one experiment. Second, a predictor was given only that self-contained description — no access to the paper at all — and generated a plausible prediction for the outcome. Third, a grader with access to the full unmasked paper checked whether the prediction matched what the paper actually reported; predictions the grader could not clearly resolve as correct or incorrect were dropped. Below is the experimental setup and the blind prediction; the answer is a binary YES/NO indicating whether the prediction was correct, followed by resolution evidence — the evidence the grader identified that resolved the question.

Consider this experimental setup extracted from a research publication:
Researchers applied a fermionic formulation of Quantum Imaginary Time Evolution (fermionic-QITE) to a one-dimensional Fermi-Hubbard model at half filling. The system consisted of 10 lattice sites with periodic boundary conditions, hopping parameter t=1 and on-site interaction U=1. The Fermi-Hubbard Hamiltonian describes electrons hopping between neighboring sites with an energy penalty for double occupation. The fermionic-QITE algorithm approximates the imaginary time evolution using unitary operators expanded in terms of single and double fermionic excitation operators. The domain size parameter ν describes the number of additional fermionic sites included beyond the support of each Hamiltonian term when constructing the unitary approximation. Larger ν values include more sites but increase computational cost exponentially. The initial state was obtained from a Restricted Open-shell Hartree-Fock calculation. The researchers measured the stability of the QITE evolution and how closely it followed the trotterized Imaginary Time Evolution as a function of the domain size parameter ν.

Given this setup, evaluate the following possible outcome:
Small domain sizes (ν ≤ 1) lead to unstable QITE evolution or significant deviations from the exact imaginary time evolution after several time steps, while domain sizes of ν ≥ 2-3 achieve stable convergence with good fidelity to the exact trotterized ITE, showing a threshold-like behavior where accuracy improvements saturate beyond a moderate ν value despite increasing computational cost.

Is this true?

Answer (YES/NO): NO